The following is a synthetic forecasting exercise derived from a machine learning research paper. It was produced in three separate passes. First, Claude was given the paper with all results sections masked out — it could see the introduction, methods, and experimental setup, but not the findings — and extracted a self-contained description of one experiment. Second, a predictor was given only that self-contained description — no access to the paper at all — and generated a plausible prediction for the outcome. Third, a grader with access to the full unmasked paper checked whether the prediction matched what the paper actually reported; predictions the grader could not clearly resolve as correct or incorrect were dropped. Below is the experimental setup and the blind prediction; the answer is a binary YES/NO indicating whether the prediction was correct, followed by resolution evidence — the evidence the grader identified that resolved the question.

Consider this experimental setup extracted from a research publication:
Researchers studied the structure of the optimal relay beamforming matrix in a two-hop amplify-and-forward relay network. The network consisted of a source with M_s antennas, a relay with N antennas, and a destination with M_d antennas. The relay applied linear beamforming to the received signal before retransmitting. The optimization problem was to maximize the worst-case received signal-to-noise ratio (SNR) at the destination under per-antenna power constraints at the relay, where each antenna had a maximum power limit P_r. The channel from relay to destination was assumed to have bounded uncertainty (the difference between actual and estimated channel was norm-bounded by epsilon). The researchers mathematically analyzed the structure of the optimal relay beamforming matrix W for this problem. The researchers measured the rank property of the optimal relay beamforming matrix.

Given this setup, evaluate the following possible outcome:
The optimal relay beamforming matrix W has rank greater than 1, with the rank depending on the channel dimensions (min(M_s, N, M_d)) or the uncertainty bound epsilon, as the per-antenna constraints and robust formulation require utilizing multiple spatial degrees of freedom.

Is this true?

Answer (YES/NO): NO